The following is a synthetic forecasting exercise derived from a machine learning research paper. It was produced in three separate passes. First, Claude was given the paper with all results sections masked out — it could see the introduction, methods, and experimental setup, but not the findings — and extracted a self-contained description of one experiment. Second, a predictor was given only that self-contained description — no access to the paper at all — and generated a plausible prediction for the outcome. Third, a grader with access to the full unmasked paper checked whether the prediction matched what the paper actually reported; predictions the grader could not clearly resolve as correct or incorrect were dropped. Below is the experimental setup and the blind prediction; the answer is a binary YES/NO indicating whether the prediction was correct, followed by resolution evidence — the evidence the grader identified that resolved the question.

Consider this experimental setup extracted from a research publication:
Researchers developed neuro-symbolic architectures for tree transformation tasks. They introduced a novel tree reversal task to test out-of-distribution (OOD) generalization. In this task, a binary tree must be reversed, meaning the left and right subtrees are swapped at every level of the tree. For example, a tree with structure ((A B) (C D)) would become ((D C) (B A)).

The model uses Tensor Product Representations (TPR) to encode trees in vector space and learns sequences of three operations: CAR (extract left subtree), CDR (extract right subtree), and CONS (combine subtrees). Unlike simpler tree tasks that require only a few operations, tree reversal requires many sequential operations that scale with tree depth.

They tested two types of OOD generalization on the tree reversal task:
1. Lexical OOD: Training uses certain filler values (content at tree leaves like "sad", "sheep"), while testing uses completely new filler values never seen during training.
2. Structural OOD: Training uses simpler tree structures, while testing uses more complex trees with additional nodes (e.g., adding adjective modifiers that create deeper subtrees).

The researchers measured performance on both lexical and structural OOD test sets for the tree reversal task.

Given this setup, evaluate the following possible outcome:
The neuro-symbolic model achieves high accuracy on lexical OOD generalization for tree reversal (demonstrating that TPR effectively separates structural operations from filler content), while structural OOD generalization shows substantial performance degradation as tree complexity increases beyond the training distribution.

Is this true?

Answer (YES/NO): YES